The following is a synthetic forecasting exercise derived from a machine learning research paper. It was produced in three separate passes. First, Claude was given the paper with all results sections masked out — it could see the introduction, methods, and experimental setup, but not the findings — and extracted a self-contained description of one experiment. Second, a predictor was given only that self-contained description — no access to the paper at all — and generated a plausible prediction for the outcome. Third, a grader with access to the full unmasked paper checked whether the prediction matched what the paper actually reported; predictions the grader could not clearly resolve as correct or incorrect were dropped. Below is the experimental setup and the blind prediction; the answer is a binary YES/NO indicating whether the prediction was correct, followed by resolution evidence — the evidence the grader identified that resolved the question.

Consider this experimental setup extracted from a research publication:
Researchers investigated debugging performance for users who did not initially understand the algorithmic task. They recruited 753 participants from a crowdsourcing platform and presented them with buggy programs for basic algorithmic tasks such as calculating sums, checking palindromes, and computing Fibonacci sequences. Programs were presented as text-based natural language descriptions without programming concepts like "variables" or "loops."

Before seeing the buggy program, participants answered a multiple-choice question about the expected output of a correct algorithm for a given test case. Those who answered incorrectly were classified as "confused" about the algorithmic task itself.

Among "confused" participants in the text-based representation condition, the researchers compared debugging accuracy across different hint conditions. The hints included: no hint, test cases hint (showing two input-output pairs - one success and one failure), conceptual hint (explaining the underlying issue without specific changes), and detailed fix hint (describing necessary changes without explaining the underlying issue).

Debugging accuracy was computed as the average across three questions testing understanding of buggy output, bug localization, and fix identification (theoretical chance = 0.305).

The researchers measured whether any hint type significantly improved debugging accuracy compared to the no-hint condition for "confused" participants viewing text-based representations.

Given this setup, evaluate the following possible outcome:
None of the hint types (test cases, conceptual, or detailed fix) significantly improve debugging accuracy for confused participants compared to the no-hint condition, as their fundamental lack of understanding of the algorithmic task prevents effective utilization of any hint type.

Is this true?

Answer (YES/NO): NO